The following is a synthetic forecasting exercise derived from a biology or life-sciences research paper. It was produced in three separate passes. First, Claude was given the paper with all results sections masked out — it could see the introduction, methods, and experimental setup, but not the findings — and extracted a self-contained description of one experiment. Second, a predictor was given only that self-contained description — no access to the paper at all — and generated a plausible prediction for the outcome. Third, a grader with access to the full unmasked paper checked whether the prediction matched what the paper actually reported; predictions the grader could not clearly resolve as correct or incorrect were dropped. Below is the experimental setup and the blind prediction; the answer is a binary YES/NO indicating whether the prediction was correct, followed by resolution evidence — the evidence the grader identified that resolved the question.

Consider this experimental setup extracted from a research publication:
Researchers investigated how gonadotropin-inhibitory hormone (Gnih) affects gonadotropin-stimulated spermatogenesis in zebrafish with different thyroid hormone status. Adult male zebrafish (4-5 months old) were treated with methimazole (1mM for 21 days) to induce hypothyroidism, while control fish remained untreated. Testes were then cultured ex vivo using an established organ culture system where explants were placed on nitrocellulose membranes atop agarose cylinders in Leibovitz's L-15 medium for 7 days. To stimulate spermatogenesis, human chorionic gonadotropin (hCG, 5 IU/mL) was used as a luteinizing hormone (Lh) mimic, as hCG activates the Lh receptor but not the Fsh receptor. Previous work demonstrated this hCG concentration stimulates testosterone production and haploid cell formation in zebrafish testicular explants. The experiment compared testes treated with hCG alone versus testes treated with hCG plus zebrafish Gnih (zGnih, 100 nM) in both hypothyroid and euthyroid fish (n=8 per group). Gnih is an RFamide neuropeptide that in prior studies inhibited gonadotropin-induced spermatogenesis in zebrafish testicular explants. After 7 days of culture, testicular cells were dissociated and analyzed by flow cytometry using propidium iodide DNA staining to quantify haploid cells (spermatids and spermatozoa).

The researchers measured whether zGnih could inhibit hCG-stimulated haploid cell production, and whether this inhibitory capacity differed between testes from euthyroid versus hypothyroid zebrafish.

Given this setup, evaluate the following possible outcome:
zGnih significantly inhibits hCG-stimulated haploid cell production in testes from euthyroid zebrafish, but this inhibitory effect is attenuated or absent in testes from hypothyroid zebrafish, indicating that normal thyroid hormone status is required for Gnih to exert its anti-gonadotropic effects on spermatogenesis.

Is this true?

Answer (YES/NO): YES